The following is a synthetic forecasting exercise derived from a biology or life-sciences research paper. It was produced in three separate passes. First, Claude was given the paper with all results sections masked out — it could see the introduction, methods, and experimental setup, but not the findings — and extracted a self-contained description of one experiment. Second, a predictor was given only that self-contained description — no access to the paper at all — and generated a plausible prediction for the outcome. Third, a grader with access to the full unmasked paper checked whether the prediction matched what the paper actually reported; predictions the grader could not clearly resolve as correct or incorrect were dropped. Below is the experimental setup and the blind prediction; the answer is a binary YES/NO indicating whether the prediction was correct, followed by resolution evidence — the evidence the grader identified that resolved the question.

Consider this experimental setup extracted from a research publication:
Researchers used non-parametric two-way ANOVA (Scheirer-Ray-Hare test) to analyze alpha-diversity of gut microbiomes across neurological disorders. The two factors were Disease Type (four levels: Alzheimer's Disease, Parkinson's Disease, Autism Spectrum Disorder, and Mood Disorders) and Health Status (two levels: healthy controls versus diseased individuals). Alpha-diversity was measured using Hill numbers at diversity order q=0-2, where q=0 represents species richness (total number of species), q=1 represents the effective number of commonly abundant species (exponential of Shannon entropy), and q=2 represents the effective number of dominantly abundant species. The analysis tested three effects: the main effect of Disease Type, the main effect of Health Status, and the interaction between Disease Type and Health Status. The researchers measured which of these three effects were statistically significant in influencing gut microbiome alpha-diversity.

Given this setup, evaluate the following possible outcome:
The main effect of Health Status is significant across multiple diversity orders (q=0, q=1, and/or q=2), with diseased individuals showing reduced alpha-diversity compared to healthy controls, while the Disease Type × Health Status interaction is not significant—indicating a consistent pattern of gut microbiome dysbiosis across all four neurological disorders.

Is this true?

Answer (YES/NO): NO